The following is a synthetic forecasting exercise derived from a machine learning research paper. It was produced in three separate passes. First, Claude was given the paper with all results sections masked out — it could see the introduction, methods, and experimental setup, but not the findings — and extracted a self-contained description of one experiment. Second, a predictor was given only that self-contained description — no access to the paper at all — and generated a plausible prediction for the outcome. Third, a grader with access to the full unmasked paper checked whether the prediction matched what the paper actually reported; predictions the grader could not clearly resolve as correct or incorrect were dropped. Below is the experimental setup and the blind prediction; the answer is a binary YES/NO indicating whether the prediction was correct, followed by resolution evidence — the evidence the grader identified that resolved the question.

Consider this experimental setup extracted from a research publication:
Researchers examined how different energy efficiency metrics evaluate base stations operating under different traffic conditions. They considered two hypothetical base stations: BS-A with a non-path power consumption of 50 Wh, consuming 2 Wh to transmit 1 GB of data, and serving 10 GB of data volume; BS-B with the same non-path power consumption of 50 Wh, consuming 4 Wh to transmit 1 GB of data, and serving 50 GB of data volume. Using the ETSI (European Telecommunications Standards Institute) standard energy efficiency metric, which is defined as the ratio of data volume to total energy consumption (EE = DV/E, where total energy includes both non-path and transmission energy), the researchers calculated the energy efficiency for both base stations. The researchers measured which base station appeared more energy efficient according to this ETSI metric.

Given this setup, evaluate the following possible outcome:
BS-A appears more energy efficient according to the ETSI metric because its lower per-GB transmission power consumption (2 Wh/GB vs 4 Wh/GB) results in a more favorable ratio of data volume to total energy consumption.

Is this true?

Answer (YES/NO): NO